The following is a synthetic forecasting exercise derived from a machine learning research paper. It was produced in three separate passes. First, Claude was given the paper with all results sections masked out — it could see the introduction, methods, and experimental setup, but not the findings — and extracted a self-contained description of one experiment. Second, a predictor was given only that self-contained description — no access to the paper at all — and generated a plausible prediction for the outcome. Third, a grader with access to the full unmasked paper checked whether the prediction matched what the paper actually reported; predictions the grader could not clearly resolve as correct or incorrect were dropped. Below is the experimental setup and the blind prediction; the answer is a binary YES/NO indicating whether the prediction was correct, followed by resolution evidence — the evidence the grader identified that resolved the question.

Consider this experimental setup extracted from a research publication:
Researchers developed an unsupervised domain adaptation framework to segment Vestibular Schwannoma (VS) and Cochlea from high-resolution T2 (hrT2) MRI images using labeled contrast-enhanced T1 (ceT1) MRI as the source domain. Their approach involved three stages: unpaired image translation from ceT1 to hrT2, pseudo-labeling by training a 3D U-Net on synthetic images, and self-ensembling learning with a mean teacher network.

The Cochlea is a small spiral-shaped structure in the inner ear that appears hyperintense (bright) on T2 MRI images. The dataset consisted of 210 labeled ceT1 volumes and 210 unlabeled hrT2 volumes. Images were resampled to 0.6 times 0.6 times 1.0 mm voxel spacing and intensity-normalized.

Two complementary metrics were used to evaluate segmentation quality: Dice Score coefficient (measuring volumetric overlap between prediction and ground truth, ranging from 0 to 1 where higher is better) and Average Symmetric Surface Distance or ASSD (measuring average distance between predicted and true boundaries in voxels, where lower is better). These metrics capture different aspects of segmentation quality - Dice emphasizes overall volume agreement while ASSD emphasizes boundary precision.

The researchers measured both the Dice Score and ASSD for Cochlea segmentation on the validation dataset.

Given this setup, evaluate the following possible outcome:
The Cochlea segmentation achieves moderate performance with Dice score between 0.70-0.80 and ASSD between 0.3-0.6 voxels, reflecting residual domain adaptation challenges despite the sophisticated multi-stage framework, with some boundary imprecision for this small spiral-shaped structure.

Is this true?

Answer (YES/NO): NO